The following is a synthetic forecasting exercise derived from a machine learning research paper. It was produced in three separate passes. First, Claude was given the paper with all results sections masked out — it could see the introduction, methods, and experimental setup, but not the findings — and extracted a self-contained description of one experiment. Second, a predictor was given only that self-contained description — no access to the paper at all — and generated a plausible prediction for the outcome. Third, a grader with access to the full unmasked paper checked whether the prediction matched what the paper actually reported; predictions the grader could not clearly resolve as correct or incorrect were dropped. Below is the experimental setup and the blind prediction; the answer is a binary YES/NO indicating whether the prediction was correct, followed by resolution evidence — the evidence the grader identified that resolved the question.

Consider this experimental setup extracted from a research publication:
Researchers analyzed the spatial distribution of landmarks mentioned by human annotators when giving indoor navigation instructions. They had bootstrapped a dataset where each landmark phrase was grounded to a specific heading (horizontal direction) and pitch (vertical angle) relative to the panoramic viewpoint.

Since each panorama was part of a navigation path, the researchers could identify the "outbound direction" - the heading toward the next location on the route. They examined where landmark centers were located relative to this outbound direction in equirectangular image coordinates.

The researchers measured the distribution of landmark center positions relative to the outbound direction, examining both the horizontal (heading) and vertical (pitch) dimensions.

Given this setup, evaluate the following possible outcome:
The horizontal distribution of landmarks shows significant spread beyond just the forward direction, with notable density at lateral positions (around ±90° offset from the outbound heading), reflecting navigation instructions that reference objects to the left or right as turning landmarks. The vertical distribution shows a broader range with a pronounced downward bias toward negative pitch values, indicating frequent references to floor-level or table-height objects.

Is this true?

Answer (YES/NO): NO